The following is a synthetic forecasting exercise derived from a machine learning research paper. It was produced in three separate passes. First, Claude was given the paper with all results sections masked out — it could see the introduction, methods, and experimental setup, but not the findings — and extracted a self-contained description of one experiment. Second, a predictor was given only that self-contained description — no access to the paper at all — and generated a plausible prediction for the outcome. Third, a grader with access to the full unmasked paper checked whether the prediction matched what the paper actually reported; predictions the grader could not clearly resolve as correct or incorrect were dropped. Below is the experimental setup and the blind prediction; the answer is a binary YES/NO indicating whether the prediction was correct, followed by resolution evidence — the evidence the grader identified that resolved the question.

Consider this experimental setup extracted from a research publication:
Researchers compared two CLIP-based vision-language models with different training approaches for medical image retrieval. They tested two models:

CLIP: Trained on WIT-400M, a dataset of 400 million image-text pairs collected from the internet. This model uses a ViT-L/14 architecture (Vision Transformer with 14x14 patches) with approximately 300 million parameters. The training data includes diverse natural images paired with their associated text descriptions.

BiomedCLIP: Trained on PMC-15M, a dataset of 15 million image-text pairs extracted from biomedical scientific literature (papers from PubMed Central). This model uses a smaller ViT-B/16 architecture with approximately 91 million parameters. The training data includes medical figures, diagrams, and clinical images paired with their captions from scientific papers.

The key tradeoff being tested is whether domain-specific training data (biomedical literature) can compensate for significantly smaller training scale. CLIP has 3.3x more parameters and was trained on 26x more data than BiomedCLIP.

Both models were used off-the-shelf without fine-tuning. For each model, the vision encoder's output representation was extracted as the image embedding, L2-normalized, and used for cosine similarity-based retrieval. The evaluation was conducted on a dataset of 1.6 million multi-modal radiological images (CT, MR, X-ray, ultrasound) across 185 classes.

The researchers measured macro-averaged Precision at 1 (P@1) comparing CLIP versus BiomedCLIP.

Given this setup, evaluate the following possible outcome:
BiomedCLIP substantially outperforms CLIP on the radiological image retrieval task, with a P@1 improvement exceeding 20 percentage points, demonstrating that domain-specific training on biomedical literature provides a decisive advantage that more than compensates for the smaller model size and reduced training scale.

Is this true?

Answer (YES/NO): NO